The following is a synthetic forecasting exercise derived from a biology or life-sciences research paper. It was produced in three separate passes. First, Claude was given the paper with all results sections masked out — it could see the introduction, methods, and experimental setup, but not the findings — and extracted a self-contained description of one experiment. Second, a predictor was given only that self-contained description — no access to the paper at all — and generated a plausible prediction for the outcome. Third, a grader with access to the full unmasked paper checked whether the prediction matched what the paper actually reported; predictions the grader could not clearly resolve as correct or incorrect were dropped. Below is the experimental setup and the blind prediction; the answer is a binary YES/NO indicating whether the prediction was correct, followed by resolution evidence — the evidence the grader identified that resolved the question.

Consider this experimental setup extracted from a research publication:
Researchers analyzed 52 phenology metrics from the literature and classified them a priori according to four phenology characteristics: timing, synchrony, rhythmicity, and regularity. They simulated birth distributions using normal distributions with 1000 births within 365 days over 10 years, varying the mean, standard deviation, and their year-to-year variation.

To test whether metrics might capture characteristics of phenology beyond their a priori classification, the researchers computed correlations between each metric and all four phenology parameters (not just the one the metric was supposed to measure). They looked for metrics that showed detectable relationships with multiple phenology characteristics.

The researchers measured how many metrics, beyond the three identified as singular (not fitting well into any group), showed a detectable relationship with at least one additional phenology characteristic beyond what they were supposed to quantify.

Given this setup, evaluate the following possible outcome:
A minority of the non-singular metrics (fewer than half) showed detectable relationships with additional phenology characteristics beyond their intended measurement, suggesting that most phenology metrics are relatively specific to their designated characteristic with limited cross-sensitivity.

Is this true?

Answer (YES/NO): YES